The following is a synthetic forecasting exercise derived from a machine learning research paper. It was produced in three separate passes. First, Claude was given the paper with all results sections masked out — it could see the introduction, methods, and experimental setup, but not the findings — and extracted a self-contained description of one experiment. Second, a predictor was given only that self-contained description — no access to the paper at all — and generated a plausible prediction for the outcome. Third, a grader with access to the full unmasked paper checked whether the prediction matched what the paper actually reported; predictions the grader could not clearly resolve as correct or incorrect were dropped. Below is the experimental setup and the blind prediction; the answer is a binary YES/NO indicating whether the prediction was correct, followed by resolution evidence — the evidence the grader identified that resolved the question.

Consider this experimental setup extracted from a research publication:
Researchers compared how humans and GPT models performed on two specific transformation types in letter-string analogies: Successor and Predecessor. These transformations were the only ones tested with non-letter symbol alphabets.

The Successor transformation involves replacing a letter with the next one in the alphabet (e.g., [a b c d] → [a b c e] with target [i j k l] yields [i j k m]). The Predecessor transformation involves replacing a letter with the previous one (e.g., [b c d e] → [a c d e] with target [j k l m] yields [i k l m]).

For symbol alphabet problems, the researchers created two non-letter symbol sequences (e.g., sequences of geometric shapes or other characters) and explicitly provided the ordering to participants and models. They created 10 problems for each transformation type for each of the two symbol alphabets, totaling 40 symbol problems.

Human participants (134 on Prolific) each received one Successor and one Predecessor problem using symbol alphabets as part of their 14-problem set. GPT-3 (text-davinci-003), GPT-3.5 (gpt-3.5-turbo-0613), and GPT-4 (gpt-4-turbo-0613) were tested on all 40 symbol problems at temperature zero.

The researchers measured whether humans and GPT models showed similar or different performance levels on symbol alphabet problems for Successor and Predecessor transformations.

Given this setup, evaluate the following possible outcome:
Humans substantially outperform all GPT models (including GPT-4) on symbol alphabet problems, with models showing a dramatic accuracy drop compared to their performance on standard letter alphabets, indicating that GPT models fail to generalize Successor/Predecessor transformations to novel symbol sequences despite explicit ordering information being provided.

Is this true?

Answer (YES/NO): YES